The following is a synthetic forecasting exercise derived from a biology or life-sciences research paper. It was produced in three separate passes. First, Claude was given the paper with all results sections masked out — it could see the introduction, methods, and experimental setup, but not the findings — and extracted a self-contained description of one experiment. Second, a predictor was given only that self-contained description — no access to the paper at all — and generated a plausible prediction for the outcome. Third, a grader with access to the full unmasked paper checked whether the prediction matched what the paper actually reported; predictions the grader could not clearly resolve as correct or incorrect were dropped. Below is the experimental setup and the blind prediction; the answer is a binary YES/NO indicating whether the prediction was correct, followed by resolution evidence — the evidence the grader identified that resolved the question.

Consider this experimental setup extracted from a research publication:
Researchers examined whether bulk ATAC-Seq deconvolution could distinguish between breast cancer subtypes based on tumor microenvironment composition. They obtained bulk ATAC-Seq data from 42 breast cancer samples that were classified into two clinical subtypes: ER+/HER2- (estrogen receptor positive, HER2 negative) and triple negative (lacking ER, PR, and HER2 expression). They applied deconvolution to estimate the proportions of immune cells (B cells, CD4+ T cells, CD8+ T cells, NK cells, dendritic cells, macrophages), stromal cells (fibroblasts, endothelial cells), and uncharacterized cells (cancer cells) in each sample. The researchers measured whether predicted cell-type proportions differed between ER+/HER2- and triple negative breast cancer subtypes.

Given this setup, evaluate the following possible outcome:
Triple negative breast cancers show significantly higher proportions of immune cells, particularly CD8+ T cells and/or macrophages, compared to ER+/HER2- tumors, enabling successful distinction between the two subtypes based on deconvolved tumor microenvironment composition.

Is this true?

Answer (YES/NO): YES